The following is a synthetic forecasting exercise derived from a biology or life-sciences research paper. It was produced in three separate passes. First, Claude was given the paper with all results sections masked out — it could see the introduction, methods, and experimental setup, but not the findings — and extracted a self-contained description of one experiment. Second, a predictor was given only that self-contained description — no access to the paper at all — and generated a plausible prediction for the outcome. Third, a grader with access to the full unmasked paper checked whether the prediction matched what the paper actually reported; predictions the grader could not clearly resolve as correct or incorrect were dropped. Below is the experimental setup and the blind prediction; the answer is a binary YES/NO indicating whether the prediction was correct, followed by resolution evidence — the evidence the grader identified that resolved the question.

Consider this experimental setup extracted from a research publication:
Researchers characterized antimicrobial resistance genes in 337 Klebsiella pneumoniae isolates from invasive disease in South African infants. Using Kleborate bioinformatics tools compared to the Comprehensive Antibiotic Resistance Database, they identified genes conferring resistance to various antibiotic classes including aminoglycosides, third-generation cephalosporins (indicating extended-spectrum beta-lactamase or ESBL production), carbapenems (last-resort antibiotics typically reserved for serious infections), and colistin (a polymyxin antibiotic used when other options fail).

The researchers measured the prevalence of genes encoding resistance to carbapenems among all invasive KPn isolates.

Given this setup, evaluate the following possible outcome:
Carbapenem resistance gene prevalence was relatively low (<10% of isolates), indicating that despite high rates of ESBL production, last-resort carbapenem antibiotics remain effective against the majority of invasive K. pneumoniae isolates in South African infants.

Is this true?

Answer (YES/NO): NO